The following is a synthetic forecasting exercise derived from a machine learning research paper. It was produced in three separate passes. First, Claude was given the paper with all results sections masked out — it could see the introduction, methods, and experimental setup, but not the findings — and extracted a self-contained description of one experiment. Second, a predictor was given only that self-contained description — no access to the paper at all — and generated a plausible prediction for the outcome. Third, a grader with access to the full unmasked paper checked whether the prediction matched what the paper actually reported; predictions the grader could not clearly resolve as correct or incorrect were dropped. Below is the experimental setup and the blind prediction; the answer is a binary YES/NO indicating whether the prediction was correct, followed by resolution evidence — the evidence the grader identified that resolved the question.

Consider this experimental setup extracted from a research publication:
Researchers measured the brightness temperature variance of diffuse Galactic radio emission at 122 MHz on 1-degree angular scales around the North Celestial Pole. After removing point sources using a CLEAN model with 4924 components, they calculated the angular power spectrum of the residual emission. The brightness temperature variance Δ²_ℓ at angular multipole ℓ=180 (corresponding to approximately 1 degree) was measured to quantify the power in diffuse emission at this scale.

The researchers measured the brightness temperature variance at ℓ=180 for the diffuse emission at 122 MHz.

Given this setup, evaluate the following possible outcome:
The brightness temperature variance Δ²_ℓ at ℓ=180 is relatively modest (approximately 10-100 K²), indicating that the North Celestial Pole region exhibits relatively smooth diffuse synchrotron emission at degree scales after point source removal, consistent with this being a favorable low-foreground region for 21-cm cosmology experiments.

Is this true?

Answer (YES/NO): NO